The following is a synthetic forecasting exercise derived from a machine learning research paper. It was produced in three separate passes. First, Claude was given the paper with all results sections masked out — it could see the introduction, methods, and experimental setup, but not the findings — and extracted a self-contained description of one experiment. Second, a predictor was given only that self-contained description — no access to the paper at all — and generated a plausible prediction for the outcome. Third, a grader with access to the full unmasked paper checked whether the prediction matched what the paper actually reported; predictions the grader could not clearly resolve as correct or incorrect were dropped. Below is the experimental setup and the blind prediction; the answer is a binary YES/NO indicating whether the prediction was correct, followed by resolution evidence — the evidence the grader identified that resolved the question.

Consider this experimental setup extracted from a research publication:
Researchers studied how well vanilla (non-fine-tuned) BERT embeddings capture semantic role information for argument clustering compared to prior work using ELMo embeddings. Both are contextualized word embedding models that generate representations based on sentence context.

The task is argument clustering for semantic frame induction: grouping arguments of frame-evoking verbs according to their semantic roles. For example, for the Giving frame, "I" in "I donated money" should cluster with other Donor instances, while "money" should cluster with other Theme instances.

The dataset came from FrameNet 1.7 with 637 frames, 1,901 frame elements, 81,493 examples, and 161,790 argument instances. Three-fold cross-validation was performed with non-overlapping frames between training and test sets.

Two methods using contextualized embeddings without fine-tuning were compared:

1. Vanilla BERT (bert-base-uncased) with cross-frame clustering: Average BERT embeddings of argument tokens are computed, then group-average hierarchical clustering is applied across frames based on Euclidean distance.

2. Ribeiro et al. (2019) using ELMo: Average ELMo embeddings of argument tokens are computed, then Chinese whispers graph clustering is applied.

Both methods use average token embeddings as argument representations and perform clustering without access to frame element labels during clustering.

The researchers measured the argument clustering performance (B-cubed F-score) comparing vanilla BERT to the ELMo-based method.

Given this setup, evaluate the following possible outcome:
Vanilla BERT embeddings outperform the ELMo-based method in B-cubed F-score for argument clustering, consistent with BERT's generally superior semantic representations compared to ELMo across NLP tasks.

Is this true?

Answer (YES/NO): NO